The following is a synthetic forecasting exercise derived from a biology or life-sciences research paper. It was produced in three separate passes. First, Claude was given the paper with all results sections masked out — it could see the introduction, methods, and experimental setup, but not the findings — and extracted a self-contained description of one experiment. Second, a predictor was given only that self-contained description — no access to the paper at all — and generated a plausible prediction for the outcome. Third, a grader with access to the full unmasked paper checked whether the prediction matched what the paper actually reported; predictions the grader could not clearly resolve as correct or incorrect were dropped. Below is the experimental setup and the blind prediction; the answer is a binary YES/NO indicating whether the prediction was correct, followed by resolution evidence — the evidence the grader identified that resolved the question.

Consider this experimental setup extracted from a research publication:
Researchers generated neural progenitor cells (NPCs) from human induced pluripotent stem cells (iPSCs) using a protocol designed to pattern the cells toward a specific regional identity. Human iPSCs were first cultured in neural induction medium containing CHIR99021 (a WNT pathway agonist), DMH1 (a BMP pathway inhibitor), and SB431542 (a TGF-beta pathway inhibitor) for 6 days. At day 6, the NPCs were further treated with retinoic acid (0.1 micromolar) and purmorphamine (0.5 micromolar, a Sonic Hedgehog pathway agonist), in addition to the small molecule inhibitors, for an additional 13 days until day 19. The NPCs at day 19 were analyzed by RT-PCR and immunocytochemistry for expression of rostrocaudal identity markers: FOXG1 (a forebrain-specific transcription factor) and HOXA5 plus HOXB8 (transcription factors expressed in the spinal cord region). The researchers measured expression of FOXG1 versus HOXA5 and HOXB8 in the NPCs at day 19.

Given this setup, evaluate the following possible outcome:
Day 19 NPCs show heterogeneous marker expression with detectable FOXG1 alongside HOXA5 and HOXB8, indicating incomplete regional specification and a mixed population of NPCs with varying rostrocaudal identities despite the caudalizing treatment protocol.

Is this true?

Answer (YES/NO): NO